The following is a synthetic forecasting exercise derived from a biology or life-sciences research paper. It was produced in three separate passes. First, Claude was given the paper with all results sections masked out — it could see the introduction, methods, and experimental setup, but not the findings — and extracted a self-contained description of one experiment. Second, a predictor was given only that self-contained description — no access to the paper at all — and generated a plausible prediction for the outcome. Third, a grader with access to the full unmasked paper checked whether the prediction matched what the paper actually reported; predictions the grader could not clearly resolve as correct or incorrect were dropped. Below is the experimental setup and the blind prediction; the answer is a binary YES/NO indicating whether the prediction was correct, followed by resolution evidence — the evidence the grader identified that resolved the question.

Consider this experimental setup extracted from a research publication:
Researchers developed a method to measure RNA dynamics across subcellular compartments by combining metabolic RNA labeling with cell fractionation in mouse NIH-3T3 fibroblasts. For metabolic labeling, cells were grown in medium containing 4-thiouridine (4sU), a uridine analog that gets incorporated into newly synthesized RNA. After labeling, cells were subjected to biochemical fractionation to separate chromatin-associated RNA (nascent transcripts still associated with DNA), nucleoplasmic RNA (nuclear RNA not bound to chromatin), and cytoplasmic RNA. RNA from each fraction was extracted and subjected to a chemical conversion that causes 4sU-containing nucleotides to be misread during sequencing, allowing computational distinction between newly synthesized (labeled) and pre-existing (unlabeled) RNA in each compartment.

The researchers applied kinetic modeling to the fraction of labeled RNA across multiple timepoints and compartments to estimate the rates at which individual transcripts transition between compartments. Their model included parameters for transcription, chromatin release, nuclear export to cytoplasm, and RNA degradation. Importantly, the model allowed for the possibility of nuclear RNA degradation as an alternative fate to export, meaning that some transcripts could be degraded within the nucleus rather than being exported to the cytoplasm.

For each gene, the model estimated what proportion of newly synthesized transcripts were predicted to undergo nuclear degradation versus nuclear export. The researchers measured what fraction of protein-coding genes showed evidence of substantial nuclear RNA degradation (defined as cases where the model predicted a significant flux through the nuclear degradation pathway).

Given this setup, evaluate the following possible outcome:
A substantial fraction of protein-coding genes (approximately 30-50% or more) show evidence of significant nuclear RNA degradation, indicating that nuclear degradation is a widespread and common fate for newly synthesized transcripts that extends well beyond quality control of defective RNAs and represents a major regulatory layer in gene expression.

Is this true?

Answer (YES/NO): NO